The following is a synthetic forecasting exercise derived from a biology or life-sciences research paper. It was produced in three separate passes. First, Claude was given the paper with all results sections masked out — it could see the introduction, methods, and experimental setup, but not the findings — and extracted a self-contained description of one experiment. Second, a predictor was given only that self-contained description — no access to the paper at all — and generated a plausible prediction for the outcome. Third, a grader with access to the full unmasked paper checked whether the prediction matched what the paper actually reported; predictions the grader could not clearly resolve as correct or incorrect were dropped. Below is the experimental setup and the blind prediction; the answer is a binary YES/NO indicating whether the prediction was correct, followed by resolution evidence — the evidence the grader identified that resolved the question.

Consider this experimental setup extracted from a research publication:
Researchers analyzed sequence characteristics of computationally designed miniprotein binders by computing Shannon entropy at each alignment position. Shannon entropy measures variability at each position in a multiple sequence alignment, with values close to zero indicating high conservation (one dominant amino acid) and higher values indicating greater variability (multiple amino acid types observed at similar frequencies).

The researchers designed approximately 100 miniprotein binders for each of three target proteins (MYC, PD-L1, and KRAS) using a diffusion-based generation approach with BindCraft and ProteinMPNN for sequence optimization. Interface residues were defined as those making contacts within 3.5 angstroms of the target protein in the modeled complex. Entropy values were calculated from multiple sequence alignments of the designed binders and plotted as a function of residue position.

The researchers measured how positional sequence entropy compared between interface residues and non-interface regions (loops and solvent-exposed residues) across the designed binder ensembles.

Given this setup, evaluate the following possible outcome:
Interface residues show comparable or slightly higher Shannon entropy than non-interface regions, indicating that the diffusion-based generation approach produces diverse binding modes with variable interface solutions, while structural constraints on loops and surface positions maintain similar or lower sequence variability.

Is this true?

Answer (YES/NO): NO